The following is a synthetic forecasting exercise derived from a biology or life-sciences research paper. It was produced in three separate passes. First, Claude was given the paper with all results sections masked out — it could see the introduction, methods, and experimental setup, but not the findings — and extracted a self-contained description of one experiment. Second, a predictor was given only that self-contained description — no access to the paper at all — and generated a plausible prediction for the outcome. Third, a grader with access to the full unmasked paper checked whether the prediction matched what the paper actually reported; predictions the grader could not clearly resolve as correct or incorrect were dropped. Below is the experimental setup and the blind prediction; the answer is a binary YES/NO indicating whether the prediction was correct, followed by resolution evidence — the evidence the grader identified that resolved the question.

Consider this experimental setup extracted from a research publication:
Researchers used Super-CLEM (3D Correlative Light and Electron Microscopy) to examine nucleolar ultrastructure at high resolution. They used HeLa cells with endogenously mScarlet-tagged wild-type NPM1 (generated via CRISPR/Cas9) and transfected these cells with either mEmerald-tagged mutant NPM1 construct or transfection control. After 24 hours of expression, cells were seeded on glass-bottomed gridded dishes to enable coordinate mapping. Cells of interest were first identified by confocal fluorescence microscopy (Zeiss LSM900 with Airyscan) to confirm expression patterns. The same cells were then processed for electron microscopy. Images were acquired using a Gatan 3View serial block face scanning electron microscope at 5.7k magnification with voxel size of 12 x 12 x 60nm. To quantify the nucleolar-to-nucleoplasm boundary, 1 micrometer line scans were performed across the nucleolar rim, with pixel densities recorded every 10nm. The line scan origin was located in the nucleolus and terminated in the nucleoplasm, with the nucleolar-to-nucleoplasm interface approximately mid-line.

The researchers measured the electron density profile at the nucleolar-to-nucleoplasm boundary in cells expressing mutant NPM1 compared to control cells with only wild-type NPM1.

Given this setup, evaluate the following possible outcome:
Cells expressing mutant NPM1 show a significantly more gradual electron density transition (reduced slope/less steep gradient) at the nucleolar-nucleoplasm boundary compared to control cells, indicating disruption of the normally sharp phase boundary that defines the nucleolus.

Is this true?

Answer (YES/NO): NO